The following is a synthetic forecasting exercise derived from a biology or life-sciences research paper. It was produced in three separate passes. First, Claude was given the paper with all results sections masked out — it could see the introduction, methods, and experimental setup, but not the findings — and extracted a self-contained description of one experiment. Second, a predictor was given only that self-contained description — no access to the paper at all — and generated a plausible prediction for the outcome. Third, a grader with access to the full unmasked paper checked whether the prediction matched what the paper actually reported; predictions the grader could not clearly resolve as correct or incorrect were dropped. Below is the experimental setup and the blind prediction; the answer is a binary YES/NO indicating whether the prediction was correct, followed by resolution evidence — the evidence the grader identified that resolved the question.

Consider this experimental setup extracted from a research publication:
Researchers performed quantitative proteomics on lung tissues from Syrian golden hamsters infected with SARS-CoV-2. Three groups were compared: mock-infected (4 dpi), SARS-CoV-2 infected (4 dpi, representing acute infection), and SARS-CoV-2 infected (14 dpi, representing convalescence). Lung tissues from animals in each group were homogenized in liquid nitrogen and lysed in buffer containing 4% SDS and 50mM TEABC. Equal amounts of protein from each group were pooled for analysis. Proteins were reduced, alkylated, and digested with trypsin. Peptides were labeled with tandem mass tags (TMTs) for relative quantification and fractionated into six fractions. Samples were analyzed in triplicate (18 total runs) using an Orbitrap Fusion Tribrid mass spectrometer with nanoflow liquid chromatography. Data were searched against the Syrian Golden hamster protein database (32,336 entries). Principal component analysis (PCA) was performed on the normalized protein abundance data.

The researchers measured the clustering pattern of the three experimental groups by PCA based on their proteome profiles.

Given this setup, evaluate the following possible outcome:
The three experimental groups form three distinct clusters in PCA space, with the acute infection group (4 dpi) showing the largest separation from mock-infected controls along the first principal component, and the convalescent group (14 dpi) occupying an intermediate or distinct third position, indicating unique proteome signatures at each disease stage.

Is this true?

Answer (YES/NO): NO